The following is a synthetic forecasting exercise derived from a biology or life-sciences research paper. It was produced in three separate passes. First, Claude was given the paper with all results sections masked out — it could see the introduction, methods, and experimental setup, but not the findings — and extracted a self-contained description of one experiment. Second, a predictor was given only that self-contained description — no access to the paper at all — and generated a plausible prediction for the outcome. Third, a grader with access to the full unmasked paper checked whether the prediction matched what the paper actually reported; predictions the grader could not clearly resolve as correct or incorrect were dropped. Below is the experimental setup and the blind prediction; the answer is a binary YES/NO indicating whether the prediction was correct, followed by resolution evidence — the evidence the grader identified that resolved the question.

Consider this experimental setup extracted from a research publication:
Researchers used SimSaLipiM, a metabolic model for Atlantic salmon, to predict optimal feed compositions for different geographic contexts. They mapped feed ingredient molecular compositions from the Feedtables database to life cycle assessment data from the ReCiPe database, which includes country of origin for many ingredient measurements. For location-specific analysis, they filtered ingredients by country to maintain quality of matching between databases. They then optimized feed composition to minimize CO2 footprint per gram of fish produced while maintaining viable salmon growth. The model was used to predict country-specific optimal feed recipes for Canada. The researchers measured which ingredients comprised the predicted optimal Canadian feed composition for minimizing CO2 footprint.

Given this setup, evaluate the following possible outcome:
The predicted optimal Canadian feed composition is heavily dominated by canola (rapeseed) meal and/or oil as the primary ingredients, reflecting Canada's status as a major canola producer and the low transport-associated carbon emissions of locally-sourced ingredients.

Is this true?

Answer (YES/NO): NO